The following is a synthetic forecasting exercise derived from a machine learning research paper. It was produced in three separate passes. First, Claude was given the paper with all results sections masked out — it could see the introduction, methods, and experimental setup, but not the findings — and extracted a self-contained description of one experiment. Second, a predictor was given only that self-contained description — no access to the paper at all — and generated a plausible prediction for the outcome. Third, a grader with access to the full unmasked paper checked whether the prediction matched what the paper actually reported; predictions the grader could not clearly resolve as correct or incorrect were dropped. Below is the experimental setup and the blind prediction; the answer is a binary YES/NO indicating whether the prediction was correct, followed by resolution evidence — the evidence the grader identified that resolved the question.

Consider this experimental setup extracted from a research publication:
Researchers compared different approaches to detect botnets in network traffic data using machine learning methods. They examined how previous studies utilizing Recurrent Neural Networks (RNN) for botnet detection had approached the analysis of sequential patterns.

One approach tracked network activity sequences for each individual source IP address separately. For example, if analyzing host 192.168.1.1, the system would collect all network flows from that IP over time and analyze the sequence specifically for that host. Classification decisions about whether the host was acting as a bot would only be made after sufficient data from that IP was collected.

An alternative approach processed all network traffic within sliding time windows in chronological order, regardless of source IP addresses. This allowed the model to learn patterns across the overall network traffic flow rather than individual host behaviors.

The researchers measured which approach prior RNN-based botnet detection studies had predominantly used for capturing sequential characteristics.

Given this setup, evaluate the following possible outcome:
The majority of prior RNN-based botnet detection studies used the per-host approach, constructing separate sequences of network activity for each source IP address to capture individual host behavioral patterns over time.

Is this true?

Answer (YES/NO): YES